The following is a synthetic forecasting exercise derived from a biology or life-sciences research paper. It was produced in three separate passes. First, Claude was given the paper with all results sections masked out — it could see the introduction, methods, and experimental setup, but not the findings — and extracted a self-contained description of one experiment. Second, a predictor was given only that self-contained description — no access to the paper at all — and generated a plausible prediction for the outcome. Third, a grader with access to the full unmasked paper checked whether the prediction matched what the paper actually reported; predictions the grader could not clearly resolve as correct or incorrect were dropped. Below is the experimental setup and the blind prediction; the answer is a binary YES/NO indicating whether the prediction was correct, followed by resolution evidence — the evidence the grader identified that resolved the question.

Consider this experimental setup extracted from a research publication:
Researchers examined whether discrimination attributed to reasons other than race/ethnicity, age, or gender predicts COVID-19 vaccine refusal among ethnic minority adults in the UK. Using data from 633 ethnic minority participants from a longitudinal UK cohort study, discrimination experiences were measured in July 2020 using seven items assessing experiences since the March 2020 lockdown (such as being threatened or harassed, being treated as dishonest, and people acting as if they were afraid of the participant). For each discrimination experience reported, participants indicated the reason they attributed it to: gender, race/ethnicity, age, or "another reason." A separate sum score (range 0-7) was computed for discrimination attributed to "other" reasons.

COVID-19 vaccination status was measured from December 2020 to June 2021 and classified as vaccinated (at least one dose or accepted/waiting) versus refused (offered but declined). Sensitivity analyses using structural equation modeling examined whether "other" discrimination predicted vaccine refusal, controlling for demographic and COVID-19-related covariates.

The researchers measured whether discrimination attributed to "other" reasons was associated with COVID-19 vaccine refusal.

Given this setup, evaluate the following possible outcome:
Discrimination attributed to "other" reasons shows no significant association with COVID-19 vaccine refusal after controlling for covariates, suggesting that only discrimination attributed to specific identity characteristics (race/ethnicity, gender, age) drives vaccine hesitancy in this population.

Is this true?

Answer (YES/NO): YES